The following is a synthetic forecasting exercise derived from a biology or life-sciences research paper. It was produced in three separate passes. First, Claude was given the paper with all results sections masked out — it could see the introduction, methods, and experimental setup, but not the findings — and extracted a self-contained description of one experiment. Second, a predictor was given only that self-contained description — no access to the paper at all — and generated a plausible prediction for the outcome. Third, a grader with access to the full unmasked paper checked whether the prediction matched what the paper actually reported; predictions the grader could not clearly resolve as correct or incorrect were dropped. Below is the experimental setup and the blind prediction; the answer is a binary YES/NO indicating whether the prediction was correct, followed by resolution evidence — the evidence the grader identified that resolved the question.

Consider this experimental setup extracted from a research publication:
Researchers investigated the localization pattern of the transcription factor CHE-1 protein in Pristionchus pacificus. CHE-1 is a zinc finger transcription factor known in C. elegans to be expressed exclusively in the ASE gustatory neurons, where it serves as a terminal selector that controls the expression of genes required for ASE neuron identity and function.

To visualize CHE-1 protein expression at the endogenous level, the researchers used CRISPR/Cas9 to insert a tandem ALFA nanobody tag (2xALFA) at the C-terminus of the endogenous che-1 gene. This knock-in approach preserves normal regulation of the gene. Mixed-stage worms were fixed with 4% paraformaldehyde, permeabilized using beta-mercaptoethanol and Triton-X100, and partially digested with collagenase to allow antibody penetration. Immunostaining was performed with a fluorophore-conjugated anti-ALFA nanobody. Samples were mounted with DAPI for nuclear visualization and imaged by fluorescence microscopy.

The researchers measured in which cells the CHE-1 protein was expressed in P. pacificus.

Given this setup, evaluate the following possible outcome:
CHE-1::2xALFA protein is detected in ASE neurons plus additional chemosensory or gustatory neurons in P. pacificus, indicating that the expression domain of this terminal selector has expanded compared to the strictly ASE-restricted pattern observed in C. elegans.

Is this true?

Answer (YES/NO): YES